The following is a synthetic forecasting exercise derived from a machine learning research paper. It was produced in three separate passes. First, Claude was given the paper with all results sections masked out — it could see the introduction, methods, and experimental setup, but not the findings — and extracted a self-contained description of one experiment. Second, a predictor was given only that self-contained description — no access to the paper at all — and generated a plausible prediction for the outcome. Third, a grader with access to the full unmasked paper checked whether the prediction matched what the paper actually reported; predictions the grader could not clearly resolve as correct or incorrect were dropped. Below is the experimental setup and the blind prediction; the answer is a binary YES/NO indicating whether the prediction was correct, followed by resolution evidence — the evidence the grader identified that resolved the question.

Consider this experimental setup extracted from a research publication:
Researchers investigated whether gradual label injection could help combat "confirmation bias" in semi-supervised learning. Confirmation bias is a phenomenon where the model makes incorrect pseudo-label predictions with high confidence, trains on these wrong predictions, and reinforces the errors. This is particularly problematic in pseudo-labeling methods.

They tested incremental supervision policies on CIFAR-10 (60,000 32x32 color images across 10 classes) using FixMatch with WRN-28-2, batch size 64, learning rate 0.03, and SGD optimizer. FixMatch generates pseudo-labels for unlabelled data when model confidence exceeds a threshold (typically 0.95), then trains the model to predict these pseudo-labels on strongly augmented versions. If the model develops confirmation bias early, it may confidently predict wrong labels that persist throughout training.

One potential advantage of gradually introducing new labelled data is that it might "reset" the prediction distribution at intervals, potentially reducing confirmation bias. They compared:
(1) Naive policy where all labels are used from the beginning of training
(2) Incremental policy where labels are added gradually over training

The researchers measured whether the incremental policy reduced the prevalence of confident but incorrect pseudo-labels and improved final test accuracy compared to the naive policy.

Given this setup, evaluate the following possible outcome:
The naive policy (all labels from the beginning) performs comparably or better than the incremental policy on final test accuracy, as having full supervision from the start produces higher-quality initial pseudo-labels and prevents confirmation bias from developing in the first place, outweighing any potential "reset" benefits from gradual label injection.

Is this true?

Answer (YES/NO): YES